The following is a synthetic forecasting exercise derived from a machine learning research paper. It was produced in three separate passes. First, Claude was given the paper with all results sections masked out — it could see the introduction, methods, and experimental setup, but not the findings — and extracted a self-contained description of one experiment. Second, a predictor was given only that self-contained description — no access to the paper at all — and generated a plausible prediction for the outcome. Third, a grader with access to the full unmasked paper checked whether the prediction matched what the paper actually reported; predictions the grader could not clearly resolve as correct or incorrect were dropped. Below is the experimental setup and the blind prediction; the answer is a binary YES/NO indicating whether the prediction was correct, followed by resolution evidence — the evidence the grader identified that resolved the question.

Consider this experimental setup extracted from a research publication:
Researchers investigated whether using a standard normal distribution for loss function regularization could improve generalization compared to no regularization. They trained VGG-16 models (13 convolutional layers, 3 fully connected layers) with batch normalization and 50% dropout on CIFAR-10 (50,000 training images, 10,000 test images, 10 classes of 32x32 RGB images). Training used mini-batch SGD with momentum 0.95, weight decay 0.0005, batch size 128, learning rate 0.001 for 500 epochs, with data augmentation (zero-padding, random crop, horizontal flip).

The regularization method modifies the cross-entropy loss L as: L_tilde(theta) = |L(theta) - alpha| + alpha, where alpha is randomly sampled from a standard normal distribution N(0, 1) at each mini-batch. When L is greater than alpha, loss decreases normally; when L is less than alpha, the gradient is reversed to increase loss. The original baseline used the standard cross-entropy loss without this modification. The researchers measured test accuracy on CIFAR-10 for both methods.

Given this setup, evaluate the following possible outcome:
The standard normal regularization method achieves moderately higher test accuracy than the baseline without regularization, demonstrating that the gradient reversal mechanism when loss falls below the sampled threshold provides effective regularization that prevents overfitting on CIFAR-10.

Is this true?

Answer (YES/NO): NO